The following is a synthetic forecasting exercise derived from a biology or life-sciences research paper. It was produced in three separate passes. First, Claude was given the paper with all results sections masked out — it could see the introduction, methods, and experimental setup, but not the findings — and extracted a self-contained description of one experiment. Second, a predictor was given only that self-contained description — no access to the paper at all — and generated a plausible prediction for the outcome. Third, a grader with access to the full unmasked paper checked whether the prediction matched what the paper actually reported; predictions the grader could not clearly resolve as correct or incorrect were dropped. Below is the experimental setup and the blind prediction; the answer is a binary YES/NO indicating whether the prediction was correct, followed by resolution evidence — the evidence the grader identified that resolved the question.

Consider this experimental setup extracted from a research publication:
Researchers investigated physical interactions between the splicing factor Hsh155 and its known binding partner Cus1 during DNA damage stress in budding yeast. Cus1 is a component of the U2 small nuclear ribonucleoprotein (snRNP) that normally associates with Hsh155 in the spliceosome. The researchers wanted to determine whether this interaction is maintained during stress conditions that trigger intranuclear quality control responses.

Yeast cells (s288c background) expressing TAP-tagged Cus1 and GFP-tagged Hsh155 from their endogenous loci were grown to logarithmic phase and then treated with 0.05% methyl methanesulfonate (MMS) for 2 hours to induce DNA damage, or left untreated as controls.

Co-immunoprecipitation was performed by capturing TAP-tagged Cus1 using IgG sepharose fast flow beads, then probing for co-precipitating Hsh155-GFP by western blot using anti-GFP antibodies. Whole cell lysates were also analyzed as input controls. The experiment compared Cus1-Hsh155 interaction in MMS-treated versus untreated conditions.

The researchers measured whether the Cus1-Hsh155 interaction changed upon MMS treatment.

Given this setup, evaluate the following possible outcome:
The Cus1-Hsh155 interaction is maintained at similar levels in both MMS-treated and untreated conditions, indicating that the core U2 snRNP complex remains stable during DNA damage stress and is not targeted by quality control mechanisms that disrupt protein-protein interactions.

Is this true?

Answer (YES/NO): NO